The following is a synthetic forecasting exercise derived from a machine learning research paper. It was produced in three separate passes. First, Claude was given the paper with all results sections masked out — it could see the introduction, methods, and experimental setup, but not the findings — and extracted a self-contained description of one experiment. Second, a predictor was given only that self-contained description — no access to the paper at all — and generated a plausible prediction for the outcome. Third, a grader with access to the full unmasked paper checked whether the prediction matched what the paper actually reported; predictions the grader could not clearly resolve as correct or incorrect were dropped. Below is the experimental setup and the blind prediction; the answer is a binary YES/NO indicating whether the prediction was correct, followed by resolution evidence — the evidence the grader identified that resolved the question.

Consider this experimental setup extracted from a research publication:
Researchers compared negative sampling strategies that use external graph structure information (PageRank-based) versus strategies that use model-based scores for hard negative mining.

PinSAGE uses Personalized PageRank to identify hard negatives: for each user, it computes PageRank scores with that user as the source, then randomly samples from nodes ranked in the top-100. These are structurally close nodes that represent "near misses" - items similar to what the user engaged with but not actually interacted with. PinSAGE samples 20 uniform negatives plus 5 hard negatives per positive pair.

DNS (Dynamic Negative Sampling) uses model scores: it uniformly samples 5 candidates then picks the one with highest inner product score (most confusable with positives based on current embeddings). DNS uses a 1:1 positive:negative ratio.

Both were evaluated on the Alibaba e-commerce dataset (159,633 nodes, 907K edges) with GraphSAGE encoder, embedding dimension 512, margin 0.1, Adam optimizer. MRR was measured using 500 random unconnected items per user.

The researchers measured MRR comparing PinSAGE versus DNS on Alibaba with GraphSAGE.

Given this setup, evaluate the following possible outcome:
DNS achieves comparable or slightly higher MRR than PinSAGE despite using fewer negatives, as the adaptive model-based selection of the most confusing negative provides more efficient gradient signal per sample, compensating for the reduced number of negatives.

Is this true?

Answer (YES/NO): YES